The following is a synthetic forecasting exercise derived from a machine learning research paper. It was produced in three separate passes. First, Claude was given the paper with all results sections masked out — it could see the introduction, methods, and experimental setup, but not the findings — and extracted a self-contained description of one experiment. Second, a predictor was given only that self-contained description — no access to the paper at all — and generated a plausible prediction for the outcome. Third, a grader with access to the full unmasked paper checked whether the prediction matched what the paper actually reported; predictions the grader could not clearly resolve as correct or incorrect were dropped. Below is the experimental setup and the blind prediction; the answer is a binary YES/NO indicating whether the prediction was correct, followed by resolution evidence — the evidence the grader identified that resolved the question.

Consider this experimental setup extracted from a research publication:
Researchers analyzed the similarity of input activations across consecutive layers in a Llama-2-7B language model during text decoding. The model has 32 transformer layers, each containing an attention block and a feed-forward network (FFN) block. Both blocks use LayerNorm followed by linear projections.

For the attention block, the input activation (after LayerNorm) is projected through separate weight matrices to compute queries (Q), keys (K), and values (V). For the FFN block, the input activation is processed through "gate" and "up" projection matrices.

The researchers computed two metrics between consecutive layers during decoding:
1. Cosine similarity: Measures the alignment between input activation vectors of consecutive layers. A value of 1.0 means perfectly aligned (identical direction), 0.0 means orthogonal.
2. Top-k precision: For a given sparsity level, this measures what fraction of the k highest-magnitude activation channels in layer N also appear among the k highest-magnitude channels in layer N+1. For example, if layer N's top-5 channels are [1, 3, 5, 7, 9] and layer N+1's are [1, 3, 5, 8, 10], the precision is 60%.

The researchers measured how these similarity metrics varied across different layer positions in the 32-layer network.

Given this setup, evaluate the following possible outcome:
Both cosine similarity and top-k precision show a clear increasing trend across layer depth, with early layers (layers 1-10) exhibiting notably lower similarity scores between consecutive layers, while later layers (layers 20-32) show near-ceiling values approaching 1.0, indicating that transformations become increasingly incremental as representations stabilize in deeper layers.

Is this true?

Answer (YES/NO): NO